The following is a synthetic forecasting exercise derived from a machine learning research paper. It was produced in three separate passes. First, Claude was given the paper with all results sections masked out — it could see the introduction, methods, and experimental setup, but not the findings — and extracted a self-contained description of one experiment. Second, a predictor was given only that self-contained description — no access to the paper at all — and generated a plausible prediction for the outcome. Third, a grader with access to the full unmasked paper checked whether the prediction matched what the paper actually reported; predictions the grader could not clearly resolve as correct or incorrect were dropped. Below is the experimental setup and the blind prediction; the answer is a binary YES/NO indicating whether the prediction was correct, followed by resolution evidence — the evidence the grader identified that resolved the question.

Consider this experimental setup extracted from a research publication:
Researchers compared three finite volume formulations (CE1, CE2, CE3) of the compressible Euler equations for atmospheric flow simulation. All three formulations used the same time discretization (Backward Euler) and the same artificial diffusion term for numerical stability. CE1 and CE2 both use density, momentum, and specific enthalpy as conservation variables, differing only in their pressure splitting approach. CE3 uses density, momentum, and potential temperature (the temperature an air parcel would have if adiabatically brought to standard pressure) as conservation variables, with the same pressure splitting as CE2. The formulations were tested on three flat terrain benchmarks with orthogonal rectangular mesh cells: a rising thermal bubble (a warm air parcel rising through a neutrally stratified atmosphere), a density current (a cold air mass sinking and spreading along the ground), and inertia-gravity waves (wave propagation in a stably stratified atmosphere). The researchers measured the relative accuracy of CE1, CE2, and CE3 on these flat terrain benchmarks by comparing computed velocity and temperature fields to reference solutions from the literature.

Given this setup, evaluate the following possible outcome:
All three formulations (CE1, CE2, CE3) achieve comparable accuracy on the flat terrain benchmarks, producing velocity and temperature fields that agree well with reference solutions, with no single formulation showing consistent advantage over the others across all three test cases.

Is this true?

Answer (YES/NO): NO